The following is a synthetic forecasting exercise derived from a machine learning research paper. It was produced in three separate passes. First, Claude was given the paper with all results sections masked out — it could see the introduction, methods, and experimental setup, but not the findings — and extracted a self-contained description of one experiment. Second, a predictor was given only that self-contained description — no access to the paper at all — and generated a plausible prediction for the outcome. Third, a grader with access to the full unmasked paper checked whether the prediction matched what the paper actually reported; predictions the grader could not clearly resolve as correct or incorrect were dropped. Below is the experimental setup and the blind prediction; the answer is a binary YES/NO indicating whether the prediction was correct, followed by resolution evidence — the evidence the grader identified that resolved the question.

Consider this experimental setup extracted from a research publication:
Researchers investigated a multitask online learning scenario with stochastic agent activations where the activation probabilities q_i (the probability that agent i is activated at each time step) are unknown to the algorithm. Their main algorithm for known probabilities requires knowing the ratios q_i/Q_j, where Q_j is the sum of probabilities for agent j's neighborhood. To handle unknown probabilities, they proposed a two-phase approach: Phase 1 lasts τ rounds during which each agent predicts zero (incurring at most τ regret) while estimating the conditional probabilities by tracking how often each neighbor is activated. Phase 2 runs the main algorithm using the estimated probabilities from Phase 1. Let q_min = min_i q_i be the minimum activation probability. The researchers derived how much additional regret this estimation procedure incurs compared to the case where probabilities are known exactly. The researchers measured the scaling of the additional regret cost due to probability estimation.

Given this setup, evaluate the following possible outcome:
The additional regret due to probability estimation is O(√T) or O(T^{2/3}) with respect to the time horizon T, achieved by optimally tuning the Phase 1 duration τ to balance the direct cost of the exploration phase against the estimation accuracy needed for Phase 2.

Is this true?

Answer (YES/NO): NO